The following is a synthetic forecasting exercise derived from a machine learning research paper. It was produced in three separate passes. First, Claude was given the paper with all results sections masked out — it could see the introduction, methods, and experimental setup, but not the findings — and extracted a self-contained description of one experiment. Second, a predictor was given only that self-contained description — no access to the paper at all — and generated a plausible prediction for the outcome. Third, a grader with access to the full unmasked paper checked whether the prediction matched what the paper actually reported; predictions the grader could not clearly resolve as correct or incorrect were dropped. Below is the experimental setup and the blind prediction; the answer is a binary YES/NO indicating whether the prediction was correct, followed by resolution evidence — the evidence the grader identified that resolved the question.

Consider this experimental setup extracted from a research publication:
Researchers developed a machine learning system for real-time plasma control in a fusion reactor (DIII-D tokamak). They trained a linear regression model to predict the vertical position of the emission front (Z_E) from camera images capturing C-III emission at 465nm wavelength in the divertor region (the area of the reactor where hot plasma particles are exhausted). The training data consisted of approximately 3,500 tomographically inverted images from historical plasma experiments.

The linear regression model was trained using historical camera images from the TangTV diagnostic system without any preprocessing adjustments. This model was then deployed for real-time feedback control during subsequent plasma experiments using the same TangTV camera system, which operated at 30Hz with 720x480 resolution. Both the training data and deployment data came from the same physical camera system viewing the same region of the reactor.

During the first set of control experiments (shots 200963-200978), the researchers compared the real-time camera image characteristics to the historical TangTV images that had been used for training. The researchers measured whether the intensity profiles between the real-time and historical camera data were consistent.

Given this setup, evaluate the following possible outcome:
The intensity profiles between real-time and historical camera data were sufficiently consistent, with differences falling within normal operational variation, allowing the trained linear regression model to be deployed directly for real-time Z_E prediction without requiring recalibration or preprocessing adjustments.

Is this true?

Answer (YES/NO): NO